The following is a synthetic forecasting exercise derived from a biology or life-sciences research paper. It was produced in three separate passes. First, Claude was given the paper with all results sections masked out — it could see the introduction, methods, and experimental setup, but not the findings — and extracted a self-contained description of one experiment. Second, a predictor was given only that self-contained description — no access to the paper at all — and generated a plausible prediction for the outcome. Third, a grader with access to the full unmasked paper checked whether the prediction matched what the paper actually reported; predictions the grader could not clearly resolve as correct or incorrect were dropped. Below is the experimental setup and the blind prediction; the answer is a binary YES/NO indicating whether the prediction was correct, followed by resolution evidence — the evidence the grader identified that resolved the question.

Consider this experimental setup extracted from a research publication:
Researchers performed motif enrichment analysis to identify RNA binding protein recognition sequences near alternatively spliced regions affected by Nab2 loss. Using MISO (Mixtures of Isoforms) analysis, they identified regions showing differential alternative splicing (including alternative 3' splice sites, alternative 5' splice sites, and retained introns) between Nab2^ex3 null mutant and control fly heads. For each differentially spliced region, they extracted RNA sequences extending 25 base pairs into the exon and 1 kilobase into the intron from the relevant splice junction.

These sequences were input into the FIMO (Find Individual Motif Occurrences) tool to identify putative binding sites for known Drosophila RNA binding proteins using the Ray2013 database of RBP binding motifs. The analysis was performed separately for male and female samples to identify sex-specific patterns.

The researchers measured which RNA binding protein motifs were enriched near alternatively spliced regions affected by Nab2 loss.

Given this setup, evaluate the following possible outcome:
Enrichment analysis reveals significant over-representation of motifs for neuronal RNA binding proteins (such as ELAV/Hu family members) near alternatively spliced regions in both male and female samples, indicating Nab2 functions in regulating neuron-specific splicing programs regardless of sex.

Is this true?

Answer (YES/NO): NO